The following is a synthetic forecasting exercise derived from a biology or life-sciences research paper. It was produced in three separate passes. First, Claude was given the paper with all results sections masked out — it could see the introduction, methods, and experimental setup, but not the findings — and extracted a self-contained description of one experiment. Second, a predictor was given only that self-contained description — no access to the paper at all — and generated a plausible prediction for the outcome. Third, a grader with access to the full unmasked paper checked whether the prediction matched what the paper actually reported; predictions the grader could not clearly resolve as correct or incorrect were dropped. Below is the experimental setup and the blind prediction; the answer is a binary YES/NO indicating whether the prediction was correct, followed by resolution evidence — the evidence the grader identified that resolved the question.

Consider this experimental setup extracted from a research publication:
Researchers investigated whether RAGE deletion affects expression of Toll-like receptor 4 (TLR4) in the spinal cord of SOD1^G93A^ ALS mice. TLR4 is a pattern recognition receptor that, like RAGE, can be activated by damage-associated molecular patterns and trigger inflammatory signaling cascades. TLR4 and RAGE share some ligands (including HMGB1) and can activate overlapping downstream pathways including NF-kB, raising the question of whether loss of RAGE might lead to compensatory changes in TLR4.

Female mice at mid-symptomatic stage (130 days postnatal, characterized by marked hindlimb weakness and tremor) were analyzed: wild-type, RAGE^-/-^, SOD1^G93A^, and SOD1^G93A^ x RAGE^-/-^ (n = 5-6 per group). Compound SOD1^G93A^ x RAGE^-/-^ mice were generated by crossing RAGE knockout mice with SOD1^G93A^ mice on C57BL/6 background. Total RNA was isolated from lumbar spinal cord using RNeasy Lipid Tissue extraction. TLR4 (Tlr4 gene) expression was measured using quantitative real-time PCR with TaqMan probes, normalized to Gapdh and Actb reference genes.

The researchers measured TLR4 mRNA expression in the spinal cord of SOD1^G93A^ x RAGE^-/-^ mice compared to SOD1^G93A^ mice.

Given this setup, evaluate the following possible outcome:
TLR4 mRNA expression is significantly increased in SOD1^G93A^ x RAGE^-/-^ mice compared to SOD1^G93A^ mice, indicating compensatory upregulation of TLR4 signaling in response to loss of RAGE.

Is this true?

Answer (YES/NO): NO